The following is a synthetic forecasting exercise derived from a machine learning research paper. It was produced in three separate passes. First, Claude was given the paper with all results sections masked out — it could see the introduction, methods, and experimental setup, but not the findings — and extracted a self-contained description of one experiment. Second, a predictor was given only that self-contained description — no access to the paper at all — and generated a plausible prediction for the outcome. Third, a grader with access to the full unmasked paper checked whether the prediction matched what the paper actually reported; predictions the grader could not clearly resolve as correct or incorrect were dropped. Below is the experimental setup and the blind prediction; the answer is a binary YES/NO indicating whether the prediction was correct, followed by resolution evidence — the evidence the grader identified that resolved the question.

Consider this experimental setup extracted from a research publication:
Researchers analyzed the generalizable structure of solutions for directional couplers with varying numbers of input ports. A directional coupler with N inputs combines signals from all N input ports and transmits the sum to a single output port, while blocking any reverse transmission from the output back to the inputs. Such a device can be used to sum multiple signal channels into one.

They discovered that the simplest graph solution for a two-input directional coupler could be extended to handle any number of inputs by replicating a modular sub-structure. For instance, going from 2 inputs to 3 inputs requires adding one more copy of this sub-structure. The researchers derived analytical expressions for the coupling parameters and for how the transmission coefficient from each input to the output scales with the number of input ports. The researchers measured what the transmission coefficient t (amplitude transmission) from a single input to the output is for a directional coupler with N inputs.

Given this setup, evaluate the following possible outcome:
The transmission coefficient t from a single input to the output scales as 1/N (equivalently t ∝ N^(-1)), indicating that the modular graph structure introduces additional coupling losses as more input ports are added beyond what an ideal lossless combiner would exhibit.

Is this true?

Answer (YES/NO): NO